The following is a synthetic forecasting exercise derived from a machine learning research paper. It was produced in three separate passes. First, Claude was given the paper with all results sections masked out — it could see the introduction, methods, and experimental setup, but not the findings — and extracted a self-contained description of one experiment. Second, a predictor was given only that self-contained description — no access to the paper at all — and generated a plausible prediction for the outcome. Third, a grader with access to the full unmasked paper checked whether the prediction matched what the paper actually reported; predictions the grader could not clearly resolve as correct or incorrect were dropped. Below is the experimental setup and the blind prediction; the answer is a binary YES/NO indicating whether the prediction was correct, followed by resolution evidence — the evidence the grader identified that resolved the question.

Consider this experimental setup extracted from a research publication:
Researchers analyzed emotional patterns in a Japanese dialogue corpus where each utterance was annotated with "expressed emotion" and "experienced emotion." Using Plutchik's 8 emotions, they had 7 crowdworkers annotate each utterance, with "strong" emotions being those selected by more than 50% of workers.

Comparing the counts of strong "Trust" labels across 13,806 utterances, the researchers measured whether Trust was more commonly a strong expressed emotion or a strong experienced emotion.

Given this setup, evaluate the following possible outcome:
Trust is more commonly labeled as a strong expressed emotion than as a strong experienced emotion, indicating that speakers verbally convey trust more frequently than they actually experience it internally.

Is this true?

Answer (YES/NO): NO